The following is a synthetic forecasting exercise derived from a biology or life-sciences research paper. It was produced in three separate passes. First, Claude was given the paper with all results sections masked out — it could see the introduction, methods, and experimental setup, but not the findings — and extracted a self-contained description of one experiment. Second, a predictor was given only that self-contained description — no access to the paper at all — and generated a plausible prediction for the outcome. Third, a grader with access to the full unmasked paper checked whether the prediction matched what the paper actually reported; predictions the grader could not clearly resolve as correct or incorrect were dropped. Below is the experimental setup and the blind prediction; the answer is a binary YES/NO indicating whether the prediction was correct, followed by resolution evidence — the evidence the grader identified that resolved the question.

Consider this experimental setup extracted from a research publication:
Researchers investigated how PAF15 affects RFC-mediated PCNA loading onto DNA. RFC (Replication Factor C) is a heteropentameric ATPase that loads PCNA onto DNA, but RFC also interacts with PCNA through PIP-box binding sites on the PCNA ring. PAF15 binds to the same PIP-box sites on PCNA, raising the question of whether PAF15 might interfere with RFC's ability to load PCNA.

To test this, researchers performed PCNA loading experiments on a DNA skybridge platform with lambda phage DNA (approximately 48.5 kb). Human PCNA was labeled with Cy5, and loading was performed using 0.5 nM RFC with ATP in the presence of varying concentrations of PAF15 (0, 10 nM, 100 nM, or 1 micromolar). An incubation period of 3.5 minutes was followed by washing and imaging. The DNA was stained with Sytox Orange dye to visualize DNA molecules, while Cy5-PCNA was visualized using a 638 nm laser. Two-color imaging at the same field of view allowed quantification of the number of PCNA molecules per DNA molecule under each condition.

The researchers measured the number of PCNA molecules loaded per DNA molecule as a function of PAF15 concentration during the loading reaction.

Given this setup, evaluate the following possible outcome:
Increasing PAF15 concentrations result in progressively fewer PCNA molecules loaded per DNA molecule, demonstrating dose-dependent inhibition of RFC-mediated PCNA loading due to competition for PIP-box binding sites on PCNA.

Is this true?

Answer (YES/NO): NO